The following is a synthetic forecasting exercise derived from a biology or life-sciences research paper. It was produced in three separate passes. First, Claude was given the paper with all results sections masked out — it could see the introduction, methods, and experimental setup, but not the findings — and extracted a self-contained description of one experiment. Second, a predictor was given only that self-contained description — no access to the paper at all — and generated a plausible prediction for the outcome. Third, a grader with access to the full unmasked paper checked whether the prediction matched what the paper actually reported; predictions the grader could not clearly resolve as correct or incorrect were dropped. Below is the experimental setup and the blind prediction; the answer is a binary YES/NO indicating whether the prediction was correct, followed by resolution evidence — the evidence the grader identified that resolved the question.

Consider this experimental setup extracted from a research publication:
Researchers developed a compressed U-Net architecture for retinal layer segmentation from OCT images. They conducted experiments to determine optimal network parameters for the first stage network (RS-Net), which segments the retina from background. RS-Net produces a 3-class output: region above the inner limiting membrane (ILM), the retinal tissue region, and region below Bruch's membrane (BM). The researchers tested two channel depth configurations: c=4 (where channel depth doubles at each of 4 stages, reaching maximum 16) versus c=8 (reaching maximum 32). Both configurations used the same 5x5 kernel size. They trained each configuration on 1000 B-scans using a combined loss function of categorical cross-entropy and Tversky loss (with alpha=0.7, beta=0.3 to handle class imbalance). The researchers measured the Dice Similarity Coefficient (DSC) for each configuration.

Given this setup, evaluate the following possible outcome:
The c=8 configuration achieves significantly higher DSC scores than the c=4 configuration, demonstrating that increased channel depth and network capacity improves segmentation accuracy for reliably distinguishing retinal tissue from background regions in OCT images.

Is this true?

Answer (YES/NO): NO